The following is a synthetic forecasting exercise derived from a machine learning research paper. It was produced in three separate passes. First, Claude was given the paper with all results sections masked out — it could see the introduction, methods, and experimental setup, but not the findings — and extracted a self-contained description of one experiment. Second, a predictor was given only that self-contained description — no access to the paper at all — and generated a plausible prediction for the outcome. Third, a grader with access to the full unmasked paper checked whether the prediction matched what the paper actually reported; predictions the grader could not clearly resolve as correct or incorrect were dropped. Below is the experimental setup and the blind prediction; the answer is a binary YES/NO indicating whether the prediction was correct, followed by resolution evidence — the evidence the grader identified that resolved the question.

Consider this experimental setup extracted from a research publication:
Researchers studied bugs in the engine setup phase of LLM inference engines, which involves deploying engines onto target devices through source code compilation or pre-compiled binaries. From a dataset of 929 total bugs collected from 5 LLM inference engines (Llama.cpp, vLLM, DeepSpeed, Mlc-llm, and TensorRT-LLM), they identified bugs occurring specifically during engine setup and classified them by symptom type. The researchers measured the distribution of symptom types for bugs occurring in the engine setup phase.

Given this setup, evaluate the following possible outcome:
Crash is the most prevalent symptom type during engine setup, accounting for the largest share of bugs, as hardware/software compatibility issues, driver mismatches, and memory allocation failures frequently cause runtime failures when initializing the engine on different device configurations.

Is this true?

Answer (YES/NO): YES